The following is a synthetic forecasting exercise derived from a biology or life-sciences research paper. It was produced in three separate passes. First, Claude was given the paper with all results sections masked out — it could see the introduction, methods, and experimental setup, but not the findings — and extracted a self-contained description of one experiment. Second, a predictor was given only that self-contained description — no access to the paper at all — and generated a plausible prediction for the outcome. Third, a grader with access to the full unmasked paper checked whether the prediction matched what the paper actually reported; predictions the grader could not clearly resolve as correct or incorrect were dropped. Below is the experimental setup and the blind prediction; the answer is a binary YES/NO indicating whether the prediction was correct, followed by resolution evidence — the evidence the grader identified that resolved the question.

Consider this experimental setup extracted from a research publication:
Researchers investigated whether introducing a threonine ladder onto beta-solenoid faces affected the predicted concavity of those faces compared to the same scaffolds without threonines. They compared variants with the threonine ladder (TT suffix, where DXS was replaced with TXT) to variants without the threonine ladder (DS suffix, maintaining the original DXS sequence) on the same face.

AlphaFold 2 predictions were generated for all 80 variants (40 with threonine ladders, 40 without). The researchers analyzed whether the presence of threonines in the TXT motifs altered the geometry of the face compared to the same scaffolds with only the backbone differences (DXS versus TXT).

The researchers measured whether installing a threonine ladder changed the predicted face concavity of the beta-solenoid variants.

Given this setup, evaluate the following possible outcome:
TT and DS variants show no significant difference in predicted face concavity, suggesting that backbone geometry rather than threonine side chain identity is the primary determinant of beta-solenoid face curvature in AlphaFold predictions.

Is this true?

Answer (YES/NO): NO